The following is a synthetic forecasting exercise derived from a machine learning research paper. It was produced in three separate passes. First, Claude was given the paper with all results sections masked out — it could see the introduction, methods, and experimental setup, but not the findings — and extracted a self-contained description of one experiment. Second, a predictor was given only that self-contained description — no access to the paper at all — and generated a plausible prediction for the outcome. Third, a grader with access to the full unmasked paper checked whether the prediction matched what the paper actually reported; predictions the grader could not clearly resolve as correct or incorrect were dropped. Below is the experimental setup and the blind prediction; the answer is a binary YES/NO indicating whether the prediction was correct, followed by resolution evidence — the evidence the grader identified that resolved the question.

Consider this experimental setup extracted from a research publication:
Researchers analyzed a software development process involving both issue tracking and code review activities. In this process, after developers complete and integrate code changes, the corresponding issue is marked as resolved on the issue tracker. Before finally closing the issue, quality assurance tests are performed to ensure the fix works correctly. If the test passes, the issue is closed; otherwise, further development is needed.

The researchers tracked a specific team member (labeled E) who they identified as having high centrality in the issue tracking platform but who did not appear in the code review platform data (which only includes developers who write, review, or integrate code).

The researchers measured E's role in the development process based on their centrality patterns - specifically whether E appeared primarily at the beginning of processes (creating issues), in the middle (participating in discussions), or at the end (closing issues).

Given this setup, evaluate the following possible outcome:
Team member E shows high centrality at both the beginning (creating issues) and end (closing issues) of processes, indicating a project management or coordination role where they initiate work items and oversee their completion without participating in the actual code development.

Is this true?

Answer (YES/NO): NO